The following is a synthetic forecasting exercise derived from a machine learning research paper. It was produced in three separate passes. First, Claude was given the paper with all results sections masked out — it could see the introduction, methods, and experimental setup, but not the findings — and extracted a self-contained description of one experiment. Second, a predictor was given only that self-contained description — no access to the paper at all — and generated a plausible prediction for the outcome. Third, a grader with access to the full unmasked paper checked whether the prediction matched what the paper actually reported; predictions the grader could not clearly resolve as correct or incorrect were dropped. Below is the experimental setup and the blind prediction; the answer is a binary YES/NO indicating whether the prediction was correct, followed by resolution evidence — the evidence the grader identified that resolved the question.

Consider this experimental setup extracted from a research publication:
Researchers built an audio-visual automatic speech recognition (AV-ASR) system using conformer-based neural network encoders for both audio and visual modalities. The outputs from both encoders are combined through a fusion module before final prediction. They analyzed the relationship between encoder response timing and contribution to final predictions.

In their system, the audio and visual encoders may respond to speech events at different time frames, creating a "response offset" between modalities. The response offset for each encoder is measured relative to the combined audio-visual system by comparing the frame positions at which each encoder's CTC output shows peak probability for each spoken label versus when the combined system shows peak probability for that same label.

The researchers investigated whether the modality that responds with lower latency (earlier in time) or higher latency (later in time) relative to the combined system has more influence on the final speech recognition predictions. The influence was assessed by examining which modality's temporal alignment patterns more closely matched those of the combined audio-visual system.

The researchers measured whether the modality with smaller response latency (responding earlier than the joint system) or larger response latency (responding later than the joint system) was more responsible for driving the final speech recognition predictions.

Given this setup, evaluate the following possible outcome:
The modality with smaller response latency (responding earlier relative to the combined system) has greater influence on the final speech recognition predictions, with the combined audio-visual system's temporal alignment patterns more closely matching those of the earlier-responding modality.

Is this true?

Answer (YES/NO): YES